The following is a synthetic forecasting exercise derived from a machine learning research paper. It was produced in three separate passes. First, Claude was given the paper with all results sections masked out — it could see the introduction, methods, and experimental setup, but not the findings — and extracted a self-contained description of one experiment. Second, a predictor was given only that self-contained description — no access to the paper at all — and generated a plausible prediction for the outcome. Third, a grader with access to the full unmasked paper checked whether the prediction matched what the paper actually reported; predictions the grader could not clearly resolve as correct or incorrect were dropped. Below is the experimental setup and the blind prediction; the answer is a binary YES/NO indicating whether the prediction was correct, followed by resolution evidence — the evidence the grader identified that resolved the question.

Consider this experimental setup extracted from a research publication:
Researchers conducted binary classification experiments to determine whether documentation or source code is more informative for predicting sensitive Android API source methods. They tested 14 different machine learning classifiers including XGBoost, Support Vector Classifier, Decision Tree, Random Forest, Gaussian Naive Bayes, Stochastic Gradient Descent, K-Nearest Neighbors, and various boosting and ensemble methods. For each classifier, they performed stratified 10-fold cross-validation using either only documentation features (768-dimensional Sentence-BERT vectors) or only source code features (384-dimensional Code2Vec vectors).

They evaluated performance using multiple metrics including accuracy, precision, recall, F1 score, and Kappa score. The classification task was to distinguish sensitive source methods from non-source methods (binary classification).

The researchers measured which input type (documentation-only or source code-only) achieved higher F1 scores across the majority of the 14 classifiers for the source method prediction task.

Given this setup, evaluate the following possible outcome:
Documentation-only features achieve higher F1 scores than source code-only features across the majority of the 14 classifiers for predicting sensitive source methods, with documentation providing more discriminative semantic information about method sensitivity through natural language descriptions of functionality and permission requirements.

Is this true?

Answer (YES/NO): YES